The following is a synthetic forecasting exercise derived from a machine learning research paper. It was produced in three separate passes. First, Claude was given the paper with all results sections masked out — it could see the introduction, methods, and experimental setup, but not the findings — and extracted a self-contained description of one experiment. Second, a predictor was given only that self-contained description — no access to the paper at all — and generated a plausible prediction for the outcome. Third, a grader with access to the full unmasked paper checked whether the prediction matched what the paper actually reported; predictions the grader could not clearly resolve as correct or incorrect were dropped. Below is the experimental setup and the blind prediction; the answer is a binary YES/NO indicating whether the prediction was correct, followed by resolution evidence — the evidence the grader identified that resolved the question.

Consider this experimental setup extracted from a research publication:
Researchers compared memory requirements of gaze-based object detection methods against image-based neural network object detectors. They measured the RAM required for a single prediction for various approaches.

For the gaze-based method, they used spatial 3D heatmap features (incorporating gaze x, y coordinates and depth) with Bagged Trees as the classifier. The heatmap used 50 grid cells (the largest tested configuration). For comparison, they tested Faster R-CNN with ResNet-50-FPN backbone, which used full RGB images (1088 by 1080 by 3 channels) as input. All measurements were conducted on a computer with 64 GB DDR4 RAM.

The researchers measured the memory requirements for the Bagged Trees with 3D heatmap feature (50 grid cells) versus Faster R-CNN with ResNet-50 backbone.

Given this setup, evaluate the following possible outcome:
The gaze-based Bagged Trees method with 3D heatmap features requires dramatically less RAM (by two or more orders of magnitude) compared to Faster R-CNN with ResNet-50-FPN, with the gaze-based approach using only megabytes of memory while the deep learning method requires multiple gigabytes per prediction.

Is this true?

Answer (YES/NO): NO